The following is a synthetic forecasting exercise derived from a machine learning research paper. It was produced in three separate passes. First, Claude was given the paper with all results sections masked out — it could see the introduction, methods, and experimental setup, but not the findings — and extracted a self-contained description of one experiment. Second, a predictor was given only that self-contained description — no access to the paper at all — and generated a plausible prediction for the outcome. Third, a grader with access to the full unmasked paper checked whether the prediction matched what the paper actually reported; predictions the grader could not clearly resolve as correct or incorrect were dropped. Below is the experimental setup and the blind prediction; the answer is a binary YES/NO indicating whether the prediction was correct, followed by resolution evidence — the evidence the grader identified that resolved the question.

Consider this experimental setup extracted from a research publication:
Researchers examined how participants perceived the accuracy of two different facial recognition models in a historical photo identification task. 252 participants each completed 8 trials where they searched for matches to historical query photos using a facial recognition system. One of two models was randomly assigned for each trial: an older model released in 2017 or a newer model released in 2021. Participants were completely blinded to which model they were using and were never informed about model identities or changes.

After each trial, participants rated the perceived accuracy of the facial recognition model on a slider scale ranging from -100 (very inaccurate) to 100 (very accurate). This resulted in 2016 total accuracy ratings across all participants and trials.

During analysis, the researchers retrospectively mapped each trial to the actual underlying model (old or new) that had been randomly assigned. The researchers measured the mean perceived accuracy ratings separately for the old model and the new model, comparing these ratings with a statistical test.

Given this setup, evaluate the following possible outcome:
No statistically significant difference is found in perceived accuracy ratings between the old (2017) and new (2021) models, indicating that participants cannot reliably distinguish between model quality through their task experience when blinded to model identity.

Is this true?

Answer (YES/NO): NO